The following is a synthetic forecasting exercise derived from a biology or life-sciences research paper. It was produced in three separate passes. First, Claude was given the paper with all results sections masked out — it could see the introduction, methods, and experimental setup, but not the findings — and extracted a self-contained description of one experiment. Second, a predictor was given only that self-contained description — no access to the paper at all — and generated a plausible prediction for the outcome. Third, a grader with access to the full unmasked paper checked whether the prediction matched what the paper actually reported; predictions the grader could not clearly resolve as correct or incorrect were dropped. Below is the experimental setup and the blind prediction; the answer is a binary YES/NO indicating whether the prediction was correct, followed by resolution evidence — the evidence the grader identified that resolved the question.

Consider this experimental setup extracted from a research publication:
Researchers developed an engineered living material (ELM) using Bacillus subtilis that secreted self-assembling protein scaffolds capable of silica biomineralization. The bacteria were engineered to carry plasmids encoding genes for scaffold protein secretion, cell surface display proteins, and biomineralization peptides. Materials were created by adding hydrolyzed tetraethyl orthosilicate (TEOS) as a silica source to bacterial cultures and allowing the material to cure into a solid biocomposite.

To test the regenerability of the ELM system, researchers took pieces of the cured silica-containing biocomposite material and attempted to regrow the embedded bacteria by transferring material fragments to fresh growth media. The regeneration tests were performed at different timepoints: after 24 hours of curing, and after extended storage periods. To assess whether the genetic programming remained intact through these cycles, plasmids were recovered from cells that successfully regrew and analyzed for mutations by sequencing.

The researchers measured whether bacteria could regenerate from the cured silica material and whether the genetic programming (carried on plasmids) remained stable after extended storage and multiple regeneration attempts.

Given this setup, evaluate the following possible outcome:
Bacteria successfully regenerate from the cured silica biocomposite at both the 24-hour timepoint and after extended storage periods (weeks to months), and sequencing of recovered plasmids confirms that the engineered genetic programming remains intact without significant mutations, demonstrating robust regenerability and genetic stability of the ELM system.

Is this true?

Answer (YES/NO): NO